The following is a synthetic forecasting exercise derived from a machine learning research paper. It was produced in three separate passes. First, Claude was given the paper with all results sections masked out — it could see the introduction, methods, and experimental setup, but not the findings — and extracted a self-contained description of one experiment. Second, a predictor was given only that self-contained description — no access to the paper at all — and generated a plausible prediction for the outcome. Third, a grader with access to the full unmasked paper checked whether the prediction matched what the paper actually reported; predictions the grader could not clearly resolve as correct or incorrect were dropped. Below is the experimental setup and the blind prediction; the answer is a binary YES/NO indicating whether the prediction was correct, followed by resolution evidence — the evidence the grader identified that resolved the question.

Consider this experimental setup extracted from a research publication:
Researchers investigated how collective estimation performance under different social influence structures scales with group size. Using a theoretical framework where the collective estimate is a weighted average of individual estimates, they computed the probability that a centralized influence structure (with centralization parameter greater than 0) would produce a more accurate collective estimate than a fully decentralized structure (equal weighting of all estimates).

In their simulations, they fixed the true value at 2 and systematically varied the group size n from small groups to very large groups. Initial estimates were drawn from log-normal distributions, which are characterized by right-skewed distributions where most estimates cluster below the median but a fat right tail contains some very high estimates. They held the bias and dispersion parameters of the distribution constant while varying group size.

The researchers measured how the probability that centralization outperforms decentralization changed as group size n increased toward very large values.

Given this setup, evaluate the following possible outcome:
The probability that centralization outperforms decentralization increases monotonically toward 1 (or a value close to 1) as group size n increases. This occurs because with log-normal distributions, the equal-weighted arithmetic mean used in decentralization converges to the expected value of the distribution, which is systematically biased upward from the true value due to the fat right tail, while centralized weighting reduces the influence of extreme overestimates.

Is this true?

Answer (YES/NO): NO